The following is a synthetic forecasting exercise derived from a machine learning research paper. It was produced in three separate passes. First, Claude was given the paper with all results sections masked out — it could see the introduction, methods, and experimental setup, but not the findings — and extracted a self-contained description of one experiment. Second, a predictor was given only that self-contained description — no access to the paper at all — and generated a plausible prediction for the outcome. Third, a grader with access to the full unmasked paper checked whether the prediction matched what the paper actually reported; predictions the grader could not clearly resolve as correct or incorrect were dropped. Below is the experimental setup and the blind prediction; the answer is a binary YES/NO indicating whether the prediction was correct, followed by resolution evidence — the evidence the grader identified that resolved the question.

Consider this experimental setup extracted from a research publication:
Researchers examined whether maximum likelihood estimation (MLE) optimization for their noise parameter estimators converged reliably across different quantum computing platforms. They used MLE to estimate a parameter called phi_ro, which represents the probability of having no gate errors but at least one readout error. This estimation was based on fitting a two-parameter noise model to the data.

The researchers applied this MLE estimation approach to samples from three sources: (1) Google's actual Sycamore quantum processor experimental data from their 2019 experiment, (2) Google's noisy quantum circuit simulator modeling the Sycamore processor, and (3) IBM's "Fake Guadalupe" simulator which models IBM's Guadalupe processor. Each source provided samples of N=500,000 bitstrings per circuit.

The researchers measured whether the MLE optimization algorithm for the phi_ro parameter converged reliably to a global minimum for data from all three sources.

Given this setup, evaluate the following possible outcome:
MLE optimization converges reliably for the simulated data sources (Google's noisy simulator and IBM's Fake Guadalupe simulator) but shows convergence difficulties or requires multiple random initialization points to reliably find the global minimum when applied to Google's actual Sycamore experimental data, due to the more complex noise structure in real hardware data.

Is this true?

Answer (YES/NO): NO